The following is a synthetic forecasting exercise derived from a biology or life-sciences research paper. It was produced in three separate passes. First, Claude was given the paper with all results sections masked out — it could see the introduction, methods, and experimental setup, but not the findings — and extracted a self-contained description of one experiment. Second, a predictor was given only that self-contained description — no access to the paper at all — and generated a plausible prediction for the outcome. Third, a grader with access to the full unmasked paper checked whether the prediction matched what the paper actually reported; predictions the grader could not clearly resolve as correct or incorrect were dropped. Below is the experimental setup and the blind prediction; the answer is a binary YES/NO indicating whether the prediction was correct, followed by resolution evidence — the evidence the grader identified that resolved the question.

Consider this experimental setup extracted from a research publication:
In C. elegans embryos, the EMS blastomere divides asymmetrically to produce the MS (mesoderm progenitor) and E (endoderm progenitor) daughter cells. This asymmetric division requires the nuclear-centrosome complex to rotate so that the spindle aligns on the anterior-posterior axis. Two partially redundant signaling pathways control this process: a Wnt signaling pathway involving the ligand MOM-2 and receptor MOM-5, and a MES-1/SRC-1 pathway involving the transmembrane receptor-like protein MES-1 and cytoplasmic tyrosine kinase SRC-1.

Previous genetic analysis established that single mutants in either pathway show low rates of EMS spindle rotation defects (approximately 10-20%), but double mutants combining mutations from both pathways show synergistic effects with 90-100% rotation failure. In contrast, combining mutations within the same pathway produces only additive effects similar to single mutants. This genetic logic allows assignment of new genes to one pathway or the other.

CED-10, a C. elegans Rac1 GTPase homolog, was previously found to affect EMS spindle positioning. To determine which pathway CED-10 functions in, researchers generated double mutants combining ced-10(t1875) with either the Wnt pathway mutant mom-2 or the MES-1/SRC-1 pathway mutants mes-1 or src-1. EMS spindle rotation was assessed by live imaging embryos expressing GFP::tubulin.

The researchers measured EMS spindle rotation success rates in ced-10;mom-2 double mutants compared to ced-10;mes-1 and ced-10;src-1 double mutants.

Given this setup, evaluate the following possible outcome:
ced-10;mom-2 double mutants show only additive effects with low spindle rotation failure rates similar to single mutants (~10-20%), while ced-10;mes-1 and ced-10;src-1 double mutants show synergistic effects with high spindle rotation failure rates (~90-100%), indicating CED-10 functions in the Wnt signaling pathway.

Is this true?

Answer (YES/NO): NO